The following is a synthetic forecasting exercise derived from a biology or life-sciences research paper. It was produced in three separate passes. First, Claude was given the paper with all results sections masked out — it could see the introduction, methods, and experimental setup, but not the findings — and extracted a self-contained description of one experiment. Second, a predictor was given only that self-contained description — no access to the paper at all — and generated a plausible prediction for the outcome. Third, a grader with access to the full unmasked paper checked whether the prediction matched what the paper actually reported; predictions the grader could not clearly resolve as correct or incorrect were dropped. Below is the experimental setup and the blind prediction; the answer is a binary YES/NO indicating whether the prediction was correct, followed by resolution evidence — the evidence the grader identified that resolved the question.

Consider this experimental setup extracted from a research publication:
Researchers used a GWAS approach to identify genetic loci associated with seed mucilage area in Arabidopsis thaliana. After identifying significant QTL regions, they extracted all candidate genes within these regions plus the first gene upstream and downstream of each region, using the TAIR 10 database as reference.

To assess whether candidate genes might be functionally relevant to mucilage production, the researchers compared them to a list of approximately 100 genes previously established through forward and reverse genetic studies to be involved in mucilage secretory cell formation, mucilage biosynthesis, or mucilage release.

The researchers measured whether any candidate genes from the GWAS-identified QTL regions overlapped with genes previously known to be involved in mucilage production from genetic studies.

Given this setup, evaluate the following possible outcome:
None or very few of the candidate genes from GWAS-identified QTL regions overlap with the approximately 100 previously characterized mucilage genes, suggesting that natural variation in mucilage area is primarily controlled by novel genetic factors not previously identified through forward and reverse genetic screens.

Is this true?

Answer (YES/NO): YES